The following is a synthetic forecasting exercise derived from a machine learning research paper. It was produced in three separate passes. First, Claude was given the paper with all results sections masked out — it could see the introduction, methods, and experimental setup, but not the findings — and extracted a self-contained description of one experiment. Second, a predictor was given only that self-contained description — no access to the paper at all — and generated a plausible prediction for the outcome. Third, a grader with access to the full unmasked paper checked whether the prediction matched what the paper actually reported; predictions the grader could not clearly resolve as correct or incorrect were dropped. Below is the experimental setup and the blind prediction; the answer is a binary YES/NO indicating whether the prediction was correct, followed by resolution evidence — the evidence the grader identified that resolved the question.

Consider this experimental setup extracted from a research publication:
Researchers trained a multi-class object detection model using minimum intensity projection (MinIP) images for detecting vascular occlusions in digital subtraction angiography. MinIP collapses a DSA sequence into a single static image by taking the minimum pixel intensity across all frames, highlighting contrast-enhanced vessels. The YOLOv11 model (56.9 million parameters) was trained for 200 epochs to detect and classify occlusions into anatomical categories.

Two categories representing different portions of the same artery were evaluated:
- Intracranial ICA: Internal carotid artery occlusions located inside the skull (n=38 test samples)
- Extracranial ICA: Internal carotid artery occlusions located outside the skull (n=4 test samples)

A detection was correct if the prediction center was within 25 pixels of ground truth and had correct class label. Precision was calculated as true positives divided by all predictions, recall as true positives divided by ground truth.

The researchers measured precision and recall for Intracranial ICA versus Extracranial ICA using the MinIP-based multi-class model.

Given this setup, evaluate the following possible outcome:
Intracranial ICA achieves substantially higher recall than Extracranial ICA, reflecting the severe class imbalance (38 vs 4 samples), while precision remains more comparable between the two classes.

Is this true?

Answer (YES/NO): NO